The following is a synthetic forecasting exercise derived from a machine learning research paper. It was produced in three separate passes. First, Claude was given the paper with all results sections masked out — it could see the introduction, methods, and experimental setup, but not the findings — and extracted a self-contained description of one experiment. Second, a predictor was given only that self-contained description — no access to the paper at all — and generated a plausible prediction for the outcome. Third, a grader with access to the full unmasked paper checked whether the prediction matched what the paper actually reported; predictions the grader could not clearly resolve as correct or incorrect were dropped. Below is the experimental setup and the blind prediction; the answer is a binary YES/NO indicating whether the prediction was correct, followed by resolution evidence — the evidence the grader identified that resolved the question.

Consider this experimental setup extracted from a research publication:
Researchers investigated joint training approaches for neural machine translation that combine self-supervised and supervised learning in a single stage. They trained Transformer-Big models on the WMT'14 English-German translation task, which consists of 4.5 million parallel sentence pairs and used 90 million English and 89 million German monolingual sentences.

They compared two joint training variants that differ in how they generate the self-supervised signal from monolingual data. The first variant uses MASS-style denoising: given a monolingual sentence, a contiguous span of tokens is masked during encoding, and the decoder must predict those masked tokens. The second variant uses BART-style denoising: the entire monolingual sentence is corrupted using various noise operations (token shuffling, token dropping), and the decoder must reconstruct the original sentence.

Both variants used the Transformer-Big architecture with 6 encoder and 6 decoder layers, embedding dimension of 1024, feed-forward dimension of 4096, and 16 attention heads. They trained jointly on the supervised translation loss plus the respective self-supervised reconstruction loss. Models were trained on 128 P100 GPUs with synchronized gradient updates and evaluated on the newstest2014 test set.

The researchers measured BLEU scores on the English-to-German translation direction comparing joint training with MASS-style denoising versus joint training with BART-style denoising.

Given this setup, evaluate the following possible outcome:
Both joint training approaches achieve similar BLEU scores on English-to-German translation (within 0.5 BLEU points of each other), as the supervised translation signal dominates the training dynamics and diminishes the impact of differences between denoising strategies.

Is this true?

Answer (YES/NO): YES